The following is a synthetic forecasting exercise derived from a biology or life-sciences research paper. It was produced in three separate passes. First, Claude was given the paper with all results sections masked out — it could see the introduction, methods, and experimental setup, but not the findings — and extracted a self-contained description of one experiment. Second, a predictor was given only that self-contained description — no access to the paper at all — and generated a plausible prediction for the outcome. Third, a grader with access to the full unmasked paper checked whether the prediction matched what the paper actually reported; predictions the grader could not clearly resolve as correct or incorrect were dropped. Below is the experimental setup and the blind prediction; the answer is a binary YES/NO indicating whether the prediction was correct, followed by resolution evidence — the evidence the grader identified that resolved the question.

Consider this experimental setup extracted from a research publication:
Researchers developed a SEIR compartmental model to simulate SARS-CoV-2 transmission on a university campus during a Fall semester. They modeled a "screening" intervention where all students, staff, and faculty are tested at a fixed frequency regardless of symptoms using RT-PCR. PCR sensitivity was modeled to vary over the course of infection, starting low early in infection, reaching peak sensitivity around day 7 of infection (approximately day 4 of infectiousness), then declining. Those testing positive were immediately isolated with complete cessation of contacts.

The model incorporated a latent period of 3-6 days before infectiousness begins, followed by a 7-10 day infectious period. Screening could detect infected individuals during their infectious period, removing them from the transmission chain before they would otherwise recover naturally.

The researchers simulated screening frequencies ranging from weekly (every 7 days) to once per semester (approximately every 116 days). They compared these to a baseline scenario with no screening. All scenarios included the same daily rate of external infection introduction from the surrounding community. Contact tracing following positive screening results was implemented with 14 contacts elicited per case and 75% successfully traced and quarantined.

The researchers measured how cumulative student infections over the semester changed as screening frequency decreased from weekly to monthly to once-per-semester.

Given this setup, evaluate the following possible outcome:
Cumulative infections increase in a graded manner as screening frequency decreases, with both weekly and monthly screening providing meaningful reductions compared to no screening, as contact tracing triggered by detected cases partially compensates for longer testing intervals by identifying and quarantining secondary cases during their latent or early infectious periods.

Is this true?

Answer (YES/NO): YES